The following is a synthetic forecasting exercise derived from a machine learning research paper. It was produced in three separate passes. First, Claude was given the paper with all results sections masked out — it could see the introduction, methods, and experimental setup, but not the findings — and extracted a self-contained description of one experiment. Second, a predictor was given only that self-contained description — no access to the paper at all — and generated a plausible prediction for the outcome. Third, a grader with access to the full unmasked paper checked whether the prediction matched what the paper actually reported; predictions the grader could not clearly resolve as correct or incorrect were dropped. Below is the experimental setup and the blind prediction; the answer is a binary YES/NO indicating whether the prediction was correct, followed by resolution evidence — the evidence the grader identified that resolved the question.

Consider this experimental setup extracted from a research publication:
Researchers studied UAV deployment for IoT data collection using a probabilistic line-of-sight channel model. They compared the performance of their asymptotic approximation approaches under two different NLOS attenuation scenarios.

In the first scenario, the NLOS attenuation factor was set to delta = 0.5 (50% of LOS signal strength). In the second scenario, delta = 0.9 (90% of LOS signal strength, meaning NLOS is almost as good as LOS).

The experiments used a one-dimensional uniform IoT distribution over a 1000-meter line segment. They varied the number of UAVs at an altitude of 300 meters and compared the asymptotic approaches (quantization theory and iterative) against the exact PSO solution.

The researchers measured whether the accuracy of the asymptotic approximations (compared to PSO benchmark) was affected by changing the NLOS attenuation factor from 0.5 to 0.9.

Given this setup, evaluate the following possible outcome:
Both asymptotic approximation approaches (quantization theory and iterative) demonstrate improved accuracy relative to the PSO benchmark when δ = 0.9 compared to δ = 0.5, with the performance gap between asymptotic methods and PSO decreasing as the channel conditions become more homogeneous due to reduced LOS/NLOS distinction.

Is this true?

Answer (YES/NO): NO